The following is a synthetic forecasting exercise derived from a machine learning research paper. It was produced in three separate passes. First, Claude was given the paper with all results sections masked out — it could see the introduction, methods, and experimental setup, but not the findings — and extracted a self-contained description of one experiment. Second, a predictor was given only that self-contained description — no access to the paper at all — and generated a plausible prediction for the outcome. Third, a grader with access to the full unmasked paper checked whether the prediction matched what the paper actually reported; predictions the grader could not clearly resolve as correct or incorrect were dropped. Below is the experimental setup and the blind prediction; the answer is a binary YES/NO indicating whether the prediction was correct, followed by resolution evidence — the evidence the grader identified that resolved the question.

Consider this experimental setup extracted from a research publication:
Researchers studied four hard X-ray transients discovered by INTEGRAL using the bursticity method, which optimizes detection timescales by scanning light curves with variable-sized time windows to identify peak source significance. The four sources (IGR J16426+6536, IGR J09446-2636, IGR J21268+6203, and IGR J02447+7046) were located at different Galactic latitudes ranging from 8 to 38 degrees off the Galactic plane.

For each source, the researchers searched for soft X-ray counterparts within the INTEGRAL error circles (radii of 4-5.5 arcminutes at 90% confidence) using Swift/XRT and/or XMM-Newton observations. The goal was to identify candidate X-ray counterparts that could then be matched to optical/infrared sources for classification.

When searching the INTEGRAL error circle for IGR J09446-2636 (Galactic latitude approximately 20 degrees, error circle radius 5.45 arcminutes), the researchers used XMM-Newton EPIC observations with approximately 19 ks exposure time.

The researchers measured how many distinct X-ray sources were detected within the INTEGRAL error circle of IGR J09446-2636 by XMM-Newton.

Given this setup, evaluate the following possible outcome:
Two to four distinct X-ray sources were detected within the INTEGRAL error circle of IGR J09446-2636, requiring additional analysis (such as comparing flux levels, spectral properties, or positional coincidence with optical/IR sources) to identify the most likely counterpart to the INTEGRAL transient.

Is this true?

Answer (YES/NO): YES